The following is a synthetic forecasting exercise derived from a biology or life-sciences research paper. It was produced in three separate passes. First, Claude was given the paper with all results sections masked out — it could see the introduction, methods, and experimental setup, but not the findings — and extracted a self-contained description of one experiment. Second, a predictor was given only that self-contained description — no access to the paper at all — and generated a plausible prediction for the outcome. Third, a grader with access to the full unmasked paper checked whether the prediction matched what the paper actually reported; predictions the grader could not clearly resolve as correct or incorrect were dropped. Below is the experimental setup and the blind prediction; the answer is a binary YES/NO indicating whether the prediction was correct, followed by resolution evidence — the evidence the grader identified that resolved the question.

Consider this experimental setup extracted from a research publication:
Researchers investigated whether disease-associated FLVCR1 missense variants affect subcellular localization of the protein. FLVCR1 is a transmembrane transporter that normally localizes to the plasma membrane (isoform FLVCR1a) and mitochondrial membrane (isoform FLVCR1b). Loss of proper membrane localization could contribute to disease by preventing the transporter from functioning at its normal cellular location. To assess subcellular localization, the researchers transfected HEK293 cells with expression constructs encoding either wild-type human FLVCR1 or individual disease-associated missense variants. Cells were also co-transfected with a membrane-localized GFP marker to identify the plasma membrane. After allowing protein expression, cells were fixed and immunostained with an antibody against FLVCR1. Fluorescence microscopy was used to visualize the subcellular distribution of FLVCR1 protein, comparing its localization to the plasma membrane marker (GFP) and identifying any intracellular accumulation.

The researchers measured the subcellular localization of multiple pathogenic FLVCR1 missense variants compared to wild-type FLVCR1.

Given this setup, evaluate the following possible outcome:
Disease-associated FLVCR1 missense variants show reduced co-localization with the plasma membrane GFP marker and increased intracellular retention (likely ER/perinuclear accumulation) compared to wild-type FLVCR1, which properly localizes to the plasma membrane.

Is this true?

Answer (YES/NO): NO